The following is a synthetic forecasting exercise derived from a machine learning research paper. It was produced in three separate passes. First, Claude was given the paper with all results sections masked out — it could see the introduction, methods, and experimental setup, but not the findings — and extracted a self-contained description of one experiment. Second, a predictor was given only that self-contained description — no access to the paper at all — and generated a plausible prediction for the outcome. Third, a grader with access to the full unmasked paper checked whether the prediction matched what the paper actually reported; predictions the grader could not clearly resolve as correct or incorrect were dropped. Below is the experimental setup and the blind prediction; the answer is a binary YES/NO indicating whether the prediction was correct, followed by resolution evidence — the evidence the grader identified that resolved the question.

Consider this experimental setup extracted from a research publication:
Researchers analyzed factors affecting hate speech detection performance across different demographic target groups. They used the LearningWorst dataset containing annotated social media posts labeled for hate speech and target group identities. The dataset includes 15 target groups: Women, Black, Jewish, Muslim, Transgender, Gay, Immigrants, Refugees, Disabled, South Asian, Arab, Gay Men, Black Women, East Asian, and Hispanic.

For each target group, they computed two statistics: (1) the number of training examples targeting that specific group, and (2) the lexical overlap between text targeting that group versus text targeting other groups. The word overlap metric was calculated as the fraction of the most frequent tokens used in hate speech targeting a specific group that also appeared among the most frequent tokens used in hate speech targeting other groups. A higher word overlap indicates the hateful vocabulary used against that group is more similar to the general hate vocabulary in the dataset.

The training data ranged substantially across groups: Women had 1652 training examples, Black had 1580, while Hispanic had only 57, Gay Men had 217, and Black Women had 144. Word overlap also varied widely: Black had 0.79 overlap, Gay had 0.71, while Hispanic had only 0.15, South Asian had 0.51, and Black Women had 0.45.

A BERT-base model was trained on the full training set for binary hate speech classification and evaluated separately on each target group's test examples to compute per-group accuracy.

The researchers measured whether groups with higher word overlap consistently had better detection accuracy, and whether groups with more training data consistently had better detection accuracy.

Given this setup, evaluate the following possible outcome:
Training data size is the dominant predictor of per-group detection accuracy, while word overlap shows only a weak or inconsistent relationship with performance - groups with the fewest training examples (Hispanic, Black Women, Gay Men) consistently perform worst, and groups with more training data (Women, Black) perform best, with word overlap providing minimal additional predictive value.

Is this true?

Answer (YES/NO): NO